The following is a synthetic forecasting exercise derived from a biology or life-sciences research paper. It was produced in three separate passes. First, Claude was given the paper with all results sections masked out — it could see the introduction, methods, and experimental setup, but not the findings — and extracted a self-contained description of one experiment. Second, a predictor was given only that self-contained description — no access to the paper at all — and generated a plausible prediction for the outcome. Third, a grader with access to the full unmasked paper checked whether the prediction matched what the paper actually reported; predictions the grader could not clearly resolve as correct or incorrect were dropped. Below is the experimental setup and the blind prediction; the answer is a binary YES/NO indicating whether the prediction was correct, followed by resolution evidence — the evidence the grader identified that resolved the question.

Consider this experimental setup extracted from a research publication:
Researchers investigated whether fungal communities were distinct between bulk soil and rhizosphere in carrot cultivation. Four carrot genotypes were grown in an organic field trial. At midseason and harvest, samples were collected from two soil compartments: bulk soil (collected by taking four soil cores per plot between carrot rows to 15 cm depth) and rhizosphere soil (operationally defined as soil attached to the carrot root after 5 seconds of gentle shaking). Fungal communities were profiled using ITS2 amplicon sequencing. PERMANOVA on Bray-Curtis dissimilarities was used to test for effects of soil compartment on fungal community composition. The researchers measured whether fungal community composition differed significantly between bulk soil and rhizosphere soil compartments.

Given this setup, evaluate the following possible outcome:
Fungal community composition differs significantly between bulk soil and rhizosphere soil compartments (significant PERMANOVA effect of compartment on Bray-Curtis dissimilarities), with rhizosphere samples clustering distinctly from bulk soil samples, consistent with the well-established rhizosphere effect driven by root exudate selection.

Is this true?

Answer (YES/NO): NO